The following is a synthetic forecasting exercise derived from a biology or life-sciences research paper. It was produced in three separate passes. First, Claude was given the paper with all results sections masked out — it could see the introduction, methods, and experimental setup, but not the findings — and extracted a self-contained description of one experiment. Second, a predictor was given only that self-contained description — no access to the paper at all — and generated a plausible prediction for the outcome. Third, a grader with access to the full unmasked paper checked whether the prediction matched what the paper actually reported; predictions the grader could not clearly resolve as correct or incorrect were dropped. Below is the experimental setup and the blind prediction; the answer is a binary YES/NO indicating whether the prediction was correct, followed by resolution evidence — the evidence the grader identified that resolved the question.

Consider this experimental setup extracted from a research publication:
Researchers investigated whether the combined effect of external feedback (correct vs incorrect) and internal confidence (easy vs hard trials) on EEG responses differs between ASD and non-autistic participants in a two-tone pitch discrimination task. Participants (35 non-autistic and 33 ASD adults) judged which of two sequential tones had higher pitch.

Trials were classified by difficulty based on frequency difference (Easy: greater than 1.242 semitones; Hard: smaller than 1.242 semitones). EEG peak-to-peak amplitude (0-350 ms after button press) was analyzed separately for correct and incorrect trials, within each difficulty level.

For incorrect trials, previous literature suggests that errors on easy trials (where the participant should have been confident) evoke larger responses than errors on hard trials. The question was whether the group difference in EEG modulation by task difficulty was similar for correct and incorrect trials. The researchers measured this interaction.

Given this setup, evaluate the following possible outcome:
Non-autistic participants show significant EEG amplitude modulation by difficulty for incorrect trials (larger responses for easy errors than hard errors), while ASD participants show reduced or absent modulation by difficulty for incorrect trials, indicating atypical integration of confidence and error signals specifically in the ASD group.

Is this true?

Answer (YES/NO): NO